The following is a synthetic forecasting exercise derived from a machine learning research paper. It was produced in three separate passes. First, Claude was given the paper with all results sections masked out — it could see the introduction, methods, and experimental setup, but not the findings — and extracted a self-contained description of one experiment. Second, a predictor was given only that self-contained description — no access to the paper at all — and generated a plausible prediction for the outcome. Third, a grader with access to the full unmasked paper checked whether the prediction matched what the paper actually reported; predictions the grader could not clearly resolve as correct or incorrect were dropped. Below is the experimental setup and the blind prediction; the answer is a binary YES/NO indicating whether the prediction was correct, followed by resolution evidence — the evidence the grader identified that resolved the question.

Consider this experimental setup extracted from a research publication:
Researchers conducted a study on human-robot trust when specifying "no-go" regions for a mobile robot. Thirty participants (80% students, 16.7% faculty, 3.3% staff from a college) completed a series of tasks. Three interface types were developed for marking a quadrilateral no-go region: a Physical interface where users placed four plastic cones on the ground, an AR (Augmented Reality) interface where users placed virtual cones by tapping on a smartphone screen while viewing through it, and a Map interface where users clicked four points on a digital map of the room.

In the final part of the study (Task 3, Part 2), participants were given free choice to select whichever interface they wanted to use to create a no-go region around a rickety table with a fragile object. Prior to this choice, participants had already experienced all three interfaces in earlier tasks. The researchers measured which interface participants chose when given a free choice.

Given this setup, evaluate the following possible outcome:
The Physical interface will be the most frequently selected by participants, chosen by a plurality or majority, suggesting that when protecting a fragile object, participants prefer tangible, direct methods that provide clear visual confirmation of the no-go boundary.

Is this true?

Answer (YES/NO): NO